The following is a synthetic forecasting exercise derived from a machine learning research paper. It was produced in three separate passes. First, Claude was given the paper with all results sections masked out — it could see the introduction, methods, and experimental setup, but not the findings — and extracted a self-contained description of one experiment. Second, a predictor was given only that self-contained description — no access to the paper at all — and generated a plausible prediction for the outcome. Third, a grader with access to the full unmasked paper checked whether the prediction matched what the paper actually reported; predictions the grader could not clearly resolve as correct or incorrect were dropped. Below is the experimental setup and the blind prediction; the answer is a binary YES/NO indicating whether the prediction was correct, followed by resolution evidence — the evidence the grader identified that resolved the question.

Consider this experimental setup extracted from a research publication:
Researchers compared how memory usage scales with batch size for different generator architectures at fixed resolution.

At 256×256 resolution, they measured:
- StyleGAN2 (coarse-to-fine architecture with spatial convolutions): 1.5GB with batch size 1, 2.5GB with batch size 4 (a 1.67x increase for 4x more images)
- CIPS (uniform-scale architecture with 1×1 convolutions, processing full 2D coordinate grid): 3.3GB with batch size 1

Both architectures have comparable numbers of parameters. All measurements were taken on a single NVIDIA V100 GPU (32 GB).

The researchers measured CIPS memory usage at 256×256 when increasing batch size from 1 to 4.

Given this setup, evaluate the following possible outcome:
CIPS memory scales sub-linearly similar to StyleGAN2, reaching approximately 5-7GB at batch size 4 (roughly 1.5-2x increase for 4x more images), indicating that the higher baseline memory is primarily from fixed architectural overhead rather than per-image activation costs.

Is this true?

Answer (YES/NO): NO